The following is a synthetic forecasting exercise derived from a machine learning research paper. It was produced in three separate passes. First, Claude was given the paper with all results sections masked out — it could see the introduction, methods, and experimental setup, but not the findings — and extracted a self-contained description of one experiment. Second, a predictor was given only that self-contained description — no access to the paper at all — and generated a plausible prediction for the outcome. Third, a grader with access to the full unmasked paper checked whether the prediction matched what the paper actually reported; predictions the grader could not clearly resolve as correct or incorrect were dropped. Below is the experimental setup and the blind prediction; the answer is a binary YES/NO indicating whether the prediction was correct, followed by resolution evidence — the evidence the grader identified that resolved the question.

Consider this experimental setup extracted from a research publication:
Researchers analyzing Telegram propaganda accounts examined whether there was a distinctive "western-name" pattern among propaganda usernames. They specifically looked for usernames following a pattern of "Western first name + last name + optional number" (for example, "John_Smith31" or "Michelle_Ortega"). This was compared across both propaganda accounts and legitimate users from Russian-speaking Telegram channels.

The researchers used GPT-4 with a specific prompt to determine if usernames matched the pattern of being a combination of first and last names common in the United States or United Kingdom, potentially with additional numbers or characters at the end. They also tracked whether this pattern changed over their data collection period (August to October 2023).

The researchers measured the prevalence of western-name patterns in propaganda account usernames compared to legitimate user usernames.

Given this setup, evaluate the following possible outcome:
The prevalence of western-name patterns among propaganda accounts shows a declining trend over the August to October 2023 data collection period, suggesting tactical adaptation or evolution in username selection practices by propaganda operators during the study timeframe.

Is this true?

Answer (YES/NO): YES